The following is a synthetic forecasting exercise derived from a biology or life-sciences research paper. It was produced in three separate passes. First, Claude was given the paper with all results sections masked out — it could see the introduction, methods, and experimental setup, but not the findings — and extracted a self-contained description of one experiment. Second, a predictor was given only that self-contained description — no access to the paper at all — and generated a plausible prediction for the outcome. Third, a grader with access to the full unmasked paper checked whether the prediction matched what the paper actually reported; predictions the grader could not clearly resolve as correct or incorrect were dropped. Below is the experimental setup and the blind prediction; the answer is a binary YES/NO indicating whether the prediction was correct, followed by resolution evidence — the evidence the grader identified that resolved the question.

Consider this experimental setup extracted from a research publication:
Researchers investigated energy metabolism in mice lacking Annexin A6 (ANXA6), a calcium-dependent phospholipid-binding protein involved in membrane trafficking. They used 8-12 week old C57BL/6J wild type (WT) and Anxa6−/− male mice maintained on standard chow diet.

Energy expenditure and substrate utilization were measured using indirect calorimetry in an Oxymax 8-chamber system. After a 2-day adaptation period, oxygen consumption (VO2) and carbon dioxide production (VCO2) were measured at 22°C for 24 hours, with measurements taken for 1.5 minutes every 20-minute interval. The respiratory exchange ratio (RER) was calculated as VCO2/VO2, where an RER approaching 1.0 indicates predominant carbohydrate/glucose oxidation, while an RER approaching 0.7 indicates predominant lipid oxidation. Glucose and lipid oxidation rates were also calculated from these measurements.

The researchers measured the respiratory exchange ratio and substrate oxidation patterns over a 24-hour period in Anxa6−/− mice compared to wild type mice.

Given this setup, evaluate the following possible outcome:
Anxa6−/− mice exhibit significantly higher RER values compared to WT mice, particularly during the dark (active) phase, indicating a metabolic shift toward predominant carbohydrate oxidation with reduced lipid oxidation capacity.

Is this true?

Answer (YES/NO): NO